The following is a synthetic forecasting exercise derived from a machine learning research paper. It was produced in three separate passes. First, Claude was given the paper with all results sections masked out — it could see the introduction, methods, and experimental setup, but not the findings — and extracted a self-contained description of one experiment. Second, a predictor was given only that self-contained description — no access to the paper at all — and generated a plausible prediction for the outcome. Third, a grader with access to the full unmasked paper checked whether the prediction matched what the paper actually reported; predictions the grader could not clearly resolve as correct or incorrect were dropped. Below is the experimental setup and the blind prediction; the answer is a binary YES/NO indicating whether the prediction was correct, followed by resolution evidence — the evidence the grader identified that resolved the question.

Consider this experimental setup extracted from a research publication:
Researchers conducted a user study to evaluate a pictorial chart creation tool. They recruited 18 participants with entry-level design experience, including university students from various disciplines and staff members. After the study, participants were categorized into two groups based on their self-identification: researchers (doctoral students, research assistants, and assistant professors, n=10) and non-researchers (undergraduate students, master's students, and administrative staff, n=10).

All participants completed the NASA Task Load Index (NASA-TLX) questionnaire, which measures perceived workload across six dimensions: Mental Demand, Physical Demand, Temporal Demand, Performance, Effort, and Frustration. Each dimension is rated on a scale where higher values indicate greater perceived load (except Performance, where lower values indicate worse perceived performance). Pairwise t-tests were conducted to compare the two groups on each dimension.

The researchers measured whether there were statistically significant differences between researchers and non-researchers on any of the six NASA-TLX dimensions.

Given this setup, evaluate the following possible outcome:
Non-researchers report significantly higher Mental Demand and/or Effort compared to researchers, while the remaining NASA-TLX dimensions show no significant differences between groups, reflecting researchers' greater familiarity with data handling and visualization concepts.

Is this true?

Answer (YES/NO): NO